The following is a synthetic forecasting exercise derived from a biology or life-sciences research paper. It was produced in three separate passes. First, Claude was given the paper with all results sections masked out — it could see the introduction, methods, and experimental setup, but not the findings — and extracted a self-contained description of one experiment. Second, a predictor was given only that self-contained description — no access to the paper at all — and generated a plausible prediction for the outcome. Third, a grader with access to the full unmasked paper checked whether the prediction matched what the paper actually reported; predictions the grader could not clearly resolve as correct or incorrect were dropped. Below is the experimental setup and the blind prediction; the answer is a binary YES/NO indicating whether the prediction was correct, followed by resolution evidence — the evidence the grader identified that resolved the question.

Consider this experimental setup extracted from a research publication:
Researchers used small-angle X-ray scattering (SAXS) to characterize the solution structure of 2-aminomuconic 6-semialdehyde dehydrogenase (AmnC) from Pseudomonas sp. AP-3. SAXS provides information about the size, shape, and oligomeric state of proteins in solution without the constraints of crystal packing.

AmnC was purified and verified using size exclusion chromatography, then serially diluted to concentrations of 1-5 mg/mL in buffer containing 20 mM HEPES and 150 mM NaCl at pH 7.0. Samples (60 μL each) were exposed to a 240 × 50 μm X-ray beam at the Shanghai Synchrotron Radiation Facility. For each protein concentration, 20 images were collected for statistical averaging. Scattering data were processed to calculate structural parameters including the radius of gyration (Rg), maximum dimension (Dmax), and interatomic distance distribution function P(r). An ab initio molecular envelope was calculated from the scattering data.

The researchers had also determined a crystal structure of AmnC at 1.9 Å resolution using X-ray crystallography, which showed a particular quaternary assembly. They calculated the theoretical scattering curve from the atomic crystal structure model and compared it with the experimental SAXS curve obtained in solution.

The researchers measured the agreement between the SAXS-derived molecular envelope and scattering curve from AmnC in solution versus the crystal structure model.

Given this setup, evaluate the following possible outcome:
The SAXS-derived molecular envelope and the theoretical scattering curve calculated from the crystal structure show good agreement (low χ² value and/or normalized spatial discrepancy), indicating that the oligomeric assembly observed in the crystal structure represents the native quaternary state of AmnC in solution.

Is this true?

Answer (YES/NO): YES